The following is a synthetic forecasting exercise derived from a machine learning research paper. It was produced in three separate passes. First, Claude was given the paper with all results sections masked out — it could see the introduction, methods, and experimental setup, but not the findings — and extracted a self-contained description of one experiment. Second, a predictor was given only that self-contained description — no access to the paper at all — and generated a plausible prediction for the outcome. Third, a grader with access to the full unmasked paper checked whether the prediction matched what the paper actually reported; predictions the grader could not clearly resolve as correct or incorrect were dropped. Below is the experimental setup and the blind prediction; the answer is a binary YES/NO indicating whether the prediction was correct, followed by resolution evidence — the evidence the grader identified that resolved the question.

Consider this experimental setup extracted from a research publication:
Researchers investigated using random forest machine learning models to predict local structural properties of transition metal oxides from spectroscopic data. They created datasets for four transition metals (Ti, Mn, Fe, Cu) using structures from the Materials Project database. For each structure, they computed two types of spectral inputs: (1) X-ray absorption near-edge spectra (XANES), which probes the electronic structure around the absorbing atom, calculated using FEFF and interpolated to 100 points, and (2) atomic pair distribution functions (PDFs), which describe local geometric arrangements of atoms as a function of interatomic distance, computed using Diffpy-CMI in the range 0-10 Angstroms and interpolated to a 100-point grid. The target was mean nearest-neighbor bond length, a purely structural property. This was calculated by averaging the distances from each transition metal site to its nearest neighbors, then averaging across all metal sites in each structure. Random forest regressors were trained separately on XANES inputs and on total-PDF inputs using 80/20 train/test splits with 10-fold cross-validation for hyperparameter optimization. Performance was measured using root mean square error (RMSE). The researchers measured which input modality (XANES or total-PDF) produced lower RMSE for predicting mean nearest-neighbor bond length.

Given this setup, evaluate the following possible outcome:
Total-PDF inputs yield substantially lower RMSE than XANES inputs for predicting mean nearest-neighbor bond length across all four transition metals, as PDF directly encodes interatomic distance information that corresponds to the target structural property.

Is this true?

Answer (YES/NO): NO